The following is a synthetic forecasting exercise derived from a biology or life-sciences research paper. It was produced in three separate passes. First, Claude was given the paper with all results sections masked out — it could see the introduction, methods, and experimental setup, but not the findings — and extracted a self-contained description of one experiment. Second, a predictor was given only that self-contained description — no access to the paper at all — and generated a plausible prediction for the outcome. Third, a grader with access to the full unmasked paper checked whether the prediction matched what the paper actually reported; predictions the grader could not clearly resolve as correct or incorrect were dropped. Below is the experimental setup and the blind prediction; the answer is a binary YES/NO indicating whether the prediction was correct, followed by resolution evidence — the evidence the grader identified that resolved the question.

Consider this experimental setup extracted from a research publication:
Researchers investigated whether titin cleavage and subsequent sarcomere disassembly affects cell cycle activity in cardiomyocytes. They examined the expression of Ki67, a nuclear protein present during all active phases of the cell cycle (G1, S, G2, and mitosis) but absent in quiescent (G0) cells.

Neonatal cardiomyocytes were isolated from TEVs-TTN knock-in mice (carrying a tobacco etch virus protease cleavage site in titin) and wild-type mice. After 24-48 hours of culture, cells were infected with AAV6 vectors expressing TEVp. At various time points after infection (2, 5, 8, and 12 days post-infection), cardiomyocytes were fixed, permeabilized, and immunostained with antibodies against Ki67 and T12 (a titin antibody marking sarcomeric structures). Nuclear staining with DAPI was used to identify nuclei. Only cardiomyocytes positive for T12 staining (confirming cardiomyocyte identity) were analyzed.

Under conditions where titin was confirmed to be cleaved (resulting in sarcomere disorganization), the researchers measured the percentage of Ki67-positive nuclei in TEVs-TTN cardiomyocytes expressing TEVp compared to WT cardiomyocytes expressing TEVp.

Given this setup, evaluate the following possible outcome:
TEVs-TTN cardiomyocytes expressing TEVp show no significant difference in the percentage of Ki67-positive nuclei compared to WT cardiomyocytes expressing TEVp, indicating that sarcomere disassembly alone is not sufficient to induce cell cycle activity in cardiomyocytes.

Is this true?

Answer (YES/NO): YES